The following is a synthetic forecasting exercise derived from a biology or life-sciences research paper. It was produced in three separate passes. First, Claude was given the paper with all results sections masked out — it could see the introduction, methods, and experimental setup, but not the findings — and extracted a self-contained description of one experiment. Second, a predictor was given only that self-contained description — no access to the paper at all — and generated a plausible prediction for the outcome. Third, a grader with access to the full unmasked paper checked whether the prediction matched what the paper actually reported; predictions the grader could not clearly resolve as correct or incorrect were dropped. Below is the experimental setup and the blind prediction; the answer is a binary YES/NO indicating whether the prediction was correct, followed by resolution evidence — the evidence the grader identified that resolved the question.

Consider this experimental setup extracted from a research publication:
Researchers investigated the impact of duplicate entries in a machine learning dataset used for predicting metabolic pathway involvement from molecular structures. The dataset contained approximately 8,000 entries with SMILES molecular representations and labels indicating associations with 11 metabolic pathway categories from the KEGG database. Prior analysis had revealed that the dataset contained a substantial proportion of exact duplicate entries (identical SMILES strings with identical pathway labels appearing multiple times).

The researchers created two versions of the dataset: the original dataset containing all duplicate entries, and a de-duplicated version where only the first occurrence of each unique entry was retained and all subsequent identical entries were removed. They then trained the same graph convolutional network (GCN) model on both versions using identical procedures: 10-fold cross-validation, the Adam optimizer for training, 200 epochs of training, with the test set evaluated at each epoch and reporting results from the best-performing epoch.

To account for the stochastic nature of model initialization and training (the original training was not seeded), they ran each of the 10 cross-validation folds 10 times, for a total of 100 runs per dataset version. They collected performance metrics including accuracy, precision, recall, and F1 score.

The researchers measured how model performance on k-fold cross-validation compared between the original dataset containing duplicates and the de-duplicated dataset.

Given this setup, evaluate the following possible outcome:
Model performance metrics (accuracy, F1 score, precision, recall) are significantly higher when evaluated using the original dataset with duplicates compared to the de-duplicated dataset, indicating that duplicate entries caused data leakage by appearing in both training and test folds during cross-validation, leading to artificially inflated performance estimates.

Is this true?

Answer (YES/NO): YES